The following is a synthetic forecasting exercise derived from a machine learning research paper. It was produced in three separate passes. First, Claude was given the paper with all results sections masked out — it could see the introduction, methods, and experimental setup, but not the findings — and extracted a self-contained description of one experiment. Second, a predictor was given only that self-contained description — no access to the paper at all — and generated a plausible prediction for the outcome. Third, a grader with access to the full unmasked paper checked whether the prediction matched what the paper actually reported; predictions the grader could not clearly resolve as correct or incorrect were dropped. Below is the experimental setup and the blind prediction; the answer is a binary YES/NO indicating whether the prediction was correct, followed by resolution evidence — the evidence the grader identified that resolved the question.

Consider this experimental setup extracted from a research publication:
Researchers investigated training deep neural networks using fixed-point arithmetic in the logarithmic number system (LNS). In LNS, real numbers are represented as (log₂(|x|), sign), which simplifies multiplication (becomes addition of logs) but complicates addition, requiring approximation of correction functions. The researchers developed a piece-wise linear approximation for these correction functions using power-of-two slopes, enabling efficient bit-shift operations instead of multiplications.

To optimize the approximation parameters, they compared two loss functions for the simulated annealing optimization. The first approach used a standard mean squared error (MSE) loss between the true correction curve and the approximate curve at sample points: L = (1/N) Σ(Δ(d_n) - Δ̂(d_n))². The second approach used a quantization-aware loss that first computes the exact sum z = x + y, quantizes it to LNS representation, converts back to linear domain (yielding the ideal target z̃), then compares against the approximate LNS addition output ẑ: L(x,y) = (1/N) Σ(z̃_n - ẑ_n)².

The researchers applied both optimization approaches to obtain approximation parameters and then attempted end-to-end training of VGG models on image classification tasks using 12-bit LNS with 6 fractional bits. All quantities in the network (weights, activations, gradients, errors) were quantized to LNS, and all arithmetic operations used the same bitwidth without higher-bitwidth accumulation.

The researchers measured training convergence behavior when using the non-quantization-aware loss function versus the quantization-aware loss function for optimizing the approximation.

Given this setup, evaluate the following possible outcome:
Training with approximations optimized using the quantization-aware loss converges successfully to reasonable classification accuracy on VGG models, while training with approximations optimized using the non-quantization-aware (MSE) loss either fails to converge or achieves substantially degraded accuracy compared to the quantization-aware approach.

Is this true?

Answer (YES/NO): NO